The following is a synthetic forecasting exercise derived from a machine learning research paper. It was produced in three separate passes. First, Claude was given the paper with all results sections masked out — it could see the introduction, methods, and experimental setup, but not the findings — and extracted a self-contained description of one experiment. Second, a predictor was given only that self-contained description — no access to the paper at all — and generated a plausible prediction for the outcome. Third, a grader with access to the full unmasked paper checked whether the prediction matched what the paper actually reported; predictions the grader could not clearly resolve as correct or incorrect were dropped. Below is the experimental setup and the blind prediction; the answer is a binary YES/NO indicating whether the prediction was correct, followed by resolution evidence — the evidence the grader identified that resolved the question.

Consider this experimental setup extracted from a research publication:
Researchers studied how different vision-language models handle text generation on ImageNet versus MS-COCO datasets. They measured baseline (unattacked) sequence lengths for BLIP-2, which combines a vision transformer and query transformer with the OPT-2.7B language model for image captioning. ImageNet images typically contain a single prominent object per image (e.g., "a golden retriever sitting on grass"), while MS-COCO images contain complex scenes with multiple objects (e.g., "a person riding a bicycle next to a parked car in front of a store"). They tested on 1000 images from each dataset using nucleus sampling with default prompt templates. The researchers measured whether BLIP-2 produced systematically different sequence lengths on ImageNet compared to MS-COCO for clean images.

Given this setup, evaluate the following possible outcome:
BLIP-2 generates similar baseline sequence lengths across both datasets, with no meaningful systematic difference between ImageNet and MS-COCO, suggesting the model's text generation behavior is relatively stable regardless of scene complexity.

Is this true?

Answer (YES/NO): YES